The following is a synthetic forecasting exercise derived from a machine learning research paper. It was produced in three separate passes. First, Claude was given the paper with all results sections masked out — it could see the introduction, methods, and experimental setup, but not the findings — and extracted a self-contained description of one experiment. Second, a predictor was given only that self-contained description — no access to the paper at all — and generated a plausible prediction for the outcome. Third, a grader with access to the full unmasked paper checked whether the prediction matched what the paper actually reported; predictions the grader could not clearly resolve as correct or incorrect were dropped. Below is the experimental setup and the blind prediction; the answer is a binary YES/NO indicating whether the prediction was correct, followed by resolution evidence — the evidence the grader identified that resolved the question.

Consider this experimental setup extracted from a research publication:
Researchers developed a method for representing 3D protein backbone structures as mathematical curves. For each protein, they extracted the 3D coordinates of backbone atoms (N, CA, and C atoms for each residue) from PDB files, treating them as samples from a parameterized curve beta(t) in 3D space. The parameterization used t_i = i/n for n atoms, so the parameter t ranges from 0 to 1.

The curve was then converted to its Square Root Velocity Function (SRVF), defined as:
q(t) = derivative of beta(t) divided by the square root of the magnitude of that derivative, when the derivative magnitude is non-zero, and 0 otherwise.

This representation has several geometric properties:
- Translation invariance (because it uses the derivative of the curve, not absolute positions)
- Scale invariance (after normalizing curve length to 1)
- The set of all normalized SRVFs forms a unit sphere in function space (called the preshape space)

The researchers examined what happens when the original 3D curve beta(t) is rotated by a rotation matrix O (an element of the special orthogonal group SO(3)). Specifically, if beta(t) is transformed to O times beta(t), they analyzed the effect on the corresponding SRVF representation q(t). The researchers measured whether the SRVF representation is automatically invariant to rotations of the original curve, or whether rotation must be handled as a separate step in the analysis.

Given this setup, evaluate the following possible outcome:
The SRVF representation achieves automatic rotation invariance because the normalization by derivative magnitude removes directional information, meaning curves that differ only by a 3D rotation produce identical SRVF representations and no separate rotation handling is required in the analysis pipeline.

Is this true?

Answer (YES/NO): NO